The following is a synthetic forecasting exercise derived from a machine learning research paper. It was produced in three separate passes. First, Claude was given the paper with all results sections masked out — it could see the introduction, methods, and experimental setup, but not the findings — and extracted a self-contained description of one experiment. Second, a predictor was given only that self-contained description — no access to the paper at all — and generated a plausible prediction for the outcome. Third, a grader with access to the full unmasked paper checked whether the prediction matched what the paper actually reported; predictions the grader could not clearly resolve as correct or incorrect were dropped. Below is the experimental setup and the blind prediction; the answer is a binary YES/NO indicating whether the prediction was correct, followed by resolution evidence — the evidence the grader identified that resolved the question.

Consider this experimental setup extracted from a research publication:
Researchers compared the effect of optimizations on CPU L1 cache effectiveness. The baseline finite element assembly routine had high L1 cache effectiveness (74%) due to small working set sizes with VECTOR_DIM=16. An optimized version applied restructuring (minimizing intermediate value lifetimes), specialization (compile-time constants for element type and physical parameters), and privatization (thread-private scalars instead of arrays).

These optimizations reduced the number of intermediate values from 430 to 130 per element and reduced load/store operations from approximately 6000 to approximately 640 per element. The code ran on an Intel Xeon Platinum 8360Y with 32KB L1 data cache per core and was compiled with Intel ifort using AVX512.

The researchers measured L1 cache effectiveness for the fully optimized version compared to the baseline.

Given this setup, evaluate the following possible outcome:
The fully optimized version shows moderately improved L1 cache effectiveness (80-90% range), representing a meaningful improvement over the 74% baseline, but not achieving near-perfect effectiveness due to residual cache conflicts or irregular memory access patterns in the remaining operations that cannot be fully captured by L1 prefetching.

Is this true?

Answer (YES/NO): YES